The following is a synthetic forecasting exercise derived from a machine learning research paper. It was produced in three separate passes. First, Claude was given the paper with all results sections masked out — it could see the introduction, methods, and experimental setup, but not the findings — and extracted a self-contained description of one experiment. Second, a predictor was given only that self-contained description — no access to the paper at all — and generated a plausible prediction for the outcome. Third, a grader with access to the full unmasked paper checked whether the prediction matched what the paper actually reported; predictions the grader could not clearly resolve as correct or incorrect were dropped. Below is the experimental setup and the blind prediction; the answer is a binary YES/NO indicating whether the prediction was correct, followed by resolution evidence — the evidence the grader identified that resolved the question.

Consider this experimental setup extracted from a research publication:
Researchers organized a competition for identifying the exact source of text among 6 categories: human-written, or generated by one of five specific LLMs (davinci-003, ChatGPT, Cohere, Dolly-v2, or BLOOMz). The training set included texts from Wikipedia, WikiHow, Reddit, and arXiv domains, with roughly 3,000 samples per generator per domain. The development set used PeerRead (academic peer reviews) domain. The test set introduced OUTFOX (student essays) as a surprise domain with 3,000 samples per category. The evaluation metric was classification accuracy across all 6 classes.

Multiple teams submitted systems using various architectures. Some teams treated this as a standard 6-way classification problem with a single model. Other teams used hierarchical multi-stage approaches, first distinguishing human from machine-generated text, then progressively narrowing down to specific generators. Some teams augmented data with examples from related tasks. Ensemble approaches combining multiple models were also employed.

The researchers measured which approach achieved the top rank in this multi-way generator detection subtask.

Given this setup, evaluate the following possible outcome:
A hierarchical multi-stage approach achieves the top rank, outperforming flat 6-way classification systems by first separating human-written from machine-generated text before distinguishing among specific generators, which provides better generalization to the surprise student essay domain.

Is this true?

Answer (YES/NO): NO